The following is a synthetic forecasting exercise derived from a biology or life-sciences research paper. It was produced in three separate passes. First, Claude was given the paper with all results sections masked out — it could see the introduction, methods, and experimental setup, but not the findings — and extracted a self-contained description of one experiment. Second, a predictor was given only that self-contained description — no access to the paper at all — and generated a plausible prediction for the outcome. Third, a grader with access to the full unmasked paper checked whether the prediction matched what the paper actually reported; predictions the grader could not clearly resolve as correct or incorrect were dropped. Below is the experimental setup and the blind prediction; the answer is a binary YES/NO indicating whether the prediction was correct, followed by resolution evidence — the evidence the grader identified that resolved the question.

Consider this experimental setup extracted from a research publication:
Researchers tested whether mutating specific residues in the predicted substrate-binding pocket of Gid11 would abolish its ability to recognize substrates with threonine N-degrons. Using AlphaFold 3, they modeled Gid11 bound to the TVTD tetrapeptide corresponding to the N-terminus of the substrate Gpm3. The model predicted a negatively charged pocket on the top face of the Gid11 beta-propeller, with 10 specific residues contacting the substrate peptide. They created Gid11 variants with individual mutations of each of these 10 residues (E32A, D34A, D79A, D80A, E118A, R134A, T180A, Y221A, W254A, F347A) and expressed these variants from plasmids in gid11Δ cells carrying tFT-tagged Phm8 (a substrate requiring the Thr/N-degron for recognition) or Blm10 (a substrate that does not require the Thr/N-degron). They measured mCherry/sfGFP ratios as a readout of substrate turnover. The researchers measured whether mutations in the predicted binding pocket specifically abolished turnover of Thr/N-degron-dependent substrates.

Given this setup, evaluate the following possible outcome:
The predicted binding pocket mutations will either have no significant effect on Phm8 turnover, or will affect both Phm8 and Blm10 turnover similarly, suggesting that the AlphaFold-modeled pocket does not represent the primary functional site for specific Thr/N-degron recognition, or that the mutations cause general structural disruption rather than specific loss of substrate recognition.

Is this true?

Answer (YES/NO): NO